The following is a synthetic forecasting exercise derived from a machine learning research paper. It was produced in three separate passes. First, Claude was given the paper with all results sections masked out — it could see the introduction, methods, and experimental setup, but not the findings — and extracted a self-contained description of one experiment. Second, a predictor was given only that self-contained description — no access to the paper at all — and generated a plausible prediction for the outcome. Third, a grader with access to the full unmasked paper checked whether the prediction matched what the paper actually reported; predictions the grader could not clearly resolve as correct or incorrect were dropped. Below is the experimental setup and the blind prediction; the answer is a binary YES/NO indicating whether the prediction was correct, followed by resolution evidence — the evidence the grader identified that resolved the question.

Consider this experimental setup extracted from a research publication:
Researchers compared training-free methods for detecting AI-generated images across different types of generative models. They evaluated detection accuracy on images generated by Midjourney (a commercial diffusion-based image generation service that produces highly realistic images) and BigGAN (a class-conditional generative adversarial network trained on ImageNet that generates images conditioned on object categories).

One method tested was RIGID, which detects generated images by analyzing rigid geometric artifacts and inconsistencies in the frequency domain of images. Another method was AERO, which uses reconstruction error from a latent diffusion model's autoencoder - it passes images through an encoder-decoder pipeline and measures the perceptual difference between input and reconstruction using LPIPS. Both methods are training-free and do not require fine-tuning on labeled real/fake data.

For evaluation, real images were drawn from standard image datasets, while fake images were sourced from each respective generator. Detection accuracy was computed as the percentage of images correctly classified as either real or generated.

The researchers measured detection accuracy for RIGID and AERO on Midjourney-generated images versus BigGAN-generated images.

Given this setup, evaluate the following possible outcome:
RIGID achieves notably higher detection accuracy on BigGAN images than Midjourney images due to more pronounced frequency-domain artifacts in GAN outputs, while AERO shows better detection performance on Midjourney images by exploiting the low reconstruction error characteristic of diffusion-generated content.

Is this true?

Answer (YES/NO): NO